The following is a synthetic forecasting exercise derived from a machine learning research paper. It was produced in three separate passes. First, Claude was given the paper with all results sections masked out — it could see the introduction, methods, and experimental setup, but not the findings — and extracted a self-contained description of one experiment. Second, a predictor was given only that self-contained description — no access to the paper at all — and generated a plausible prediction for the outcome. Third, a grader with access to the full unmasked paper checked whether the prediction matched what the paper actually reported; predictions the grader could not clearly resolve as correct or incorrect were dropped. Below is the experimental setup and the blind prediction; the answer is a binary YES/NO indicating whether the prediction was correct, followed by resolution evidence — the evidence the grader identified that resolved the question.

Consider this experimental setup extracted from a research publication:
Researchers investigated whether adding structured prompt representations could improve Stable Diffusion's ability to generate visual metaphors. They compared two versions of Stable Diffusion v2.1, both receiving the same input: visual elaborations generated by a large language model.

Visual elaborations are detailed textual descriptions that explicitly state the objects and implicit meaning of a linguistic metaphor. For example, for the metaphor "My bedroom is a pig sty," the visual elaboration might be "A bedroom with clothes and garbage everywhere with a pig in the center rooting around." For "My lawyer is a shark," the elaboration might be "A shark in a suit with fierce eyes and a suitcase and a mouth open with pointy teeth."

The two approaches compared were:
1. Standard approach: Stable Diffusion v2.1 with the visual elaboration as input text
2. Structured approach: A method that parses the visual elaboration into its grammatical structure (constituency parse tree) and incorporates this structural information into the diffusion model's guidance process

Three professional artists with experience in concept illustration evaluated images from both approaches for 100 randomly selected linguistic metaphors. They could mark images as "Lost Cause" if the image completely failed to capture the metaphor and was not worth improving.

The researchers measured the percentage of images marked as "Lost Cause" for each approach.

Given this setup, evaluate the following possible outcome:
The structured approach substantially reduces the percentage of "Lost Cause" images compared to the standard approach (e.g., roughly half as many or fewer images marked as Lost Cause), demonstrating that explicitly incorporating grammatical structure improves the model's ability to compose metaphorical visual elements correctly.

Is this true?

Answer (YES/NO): NO